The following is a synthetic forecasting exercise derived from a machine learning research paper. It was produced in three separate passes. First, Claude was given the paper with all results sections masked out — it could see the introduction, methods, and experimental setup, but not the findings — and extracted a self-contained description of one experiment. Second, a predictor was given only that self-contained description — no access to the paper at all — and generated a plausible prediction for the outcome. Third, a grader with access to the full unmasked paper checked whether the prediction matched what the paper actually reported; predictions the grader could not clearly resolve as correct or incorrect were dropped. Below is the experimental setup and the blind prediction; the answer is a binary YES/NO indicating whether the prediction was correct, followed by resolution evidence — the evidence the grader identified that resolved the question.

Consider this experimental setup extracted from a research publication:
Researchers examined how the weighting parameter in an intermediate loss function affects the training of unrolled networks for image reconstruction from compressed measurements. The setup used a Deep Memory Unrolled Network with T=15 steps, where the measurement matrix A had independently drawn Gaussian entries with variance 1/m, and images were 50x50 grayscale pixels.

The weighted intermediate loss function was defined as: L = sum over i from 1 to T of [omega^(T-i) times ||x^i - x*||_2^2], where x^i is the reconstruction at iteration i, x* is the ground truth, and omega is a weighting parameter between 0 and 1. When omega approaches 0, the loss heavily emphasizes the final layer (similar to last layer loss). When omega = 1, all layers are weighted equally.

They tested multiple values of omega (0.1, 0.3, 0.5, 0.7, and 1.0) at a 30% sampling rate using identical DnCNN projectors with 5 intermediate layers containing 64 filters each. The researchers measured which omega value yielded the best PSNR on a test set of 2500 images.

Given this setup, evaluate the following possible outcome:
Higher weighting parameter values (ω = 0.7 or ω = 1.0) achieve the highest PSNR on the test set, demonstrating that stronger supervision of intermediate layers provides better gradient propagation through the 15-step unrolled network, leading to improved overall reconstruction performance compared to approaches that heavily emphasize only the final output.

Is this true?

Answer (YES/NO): YES